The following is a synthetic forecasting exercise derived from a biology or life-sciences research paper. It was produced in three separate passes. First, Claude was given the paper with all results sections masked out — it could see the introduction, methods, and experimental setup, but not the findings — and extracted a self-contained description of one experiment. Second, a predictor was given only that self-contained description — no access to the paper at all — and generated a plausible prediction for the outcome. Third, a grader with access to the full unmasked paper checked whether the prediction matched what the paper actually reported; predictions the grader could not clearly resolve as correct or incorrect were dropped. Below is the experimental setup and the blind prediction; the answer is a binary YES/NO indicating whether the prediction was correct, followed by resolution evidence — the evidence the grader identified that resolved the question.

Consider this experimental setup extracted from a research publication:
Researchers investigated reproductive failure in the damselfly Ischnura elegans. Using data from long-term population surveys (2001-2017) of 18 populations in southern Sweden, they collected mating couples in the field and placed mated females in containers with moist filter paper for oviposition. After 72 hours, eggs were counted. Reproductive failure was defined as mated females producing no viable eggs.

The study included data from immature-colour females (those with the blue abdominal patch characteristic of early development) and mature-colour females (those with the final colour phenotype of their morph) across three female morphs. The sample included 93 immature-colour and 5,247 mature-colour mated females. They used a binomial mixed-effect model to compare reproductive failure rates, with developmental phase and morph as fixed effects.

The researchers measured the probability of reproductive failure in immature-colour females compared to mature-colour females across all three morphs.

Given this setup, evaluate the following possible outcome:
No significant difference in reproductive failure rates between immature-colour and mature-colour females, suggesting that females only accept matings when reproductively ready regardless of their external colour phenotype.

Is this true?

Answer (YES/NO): NO